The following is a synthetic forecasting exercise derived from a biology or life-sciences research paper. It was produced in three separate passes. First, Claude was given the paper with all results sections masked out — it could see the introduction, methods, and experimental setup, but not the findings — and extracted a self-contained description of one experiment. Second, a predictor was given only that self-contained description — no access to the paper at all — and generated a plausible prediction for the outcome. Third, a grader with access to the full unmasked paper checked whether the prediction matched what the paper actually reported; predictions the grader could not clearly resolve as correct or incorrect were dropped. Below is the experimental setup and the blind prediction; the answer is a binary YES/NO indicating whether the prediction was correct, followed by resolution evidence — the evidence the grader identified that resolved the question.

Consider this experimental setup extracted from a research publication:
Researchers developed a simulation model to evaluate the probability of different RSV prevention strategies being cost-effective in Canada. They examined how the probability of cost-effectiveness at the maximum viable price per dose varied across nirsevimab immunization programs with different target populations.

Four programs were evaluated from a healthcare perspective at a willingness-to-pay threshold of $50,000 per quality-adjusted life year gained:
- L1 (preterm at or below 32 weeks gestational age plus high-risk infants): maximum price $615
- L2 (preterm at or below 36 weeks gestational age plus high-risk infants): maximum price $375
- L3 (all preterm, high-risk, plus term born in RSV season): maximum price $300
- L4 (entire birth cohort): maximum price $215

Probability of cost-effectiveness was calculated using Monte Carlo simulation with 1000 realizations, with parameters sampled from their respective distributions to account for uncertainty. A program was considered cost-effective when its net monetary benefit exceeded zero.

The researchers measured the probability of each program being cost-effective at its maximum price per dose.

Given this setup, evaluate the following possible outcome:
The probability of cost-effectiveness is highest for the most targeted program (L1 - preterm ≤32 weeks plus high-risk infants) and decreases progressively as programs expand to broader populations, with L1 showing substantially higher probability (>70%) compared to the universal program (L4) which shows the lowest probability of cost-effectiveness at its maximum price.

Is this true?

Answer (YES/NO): NO